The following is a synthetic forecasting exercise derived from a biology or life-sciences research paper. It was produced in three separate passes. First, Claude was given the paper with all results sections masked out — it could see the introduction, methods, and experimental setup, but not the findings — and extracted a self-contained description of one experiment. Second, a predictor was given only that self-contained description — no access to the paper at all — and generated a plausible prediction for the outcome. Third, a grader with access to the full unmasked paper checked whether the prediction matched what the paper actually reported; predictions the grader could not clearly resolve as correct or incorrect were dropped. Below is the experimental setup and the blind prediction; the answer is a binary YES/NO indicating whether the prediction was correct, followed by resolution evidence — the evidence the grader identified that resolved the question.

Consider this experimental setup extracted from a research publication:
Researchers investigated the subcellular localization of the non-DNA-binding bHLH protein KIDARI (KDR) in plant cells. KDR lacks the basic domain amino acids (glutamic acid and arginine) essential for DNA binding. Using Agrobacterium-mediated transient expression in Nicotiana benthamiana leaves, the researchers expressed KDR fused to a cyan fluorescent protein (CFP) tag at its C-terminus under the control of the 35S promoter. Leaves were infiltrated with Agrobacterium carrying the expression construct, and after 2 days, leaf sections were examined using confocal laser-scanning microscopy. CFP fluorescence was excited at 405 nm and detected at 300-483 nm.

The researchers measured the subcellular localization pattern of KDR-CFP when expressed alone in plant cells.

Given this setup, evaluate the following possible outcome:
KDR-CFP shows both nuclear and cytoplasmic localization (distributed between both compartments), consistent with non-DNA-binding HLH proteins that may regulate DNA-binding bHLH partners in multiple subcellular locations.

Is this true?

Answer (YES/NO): YES